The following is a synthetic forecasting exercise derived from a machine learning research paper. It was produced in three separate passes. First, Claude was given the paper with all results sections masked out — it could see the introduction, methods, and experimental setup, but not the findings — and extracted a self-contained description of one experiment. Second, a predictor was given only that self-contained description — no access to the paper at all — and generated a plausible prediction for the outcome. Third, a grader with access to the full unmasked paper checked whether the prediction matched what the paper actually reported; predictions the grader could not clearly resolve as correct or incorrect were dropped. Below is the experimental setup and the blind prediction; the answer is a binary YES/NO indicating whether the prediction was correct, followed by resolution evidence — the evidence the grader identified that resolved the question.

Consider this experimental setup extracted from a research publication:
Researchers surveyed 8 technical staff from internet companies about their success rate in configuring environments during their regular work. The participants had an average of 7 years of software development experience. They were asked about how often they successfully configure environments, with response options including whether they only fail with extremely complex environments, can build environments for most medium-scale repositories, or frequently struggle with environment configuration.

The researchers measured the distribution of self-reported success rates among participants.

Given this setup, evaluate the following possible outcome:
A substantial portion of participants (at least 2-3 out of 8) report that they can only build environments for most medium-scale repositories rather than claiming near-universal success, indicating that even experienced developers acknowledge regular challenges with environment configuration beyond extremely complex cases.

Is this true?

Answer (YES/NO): YES